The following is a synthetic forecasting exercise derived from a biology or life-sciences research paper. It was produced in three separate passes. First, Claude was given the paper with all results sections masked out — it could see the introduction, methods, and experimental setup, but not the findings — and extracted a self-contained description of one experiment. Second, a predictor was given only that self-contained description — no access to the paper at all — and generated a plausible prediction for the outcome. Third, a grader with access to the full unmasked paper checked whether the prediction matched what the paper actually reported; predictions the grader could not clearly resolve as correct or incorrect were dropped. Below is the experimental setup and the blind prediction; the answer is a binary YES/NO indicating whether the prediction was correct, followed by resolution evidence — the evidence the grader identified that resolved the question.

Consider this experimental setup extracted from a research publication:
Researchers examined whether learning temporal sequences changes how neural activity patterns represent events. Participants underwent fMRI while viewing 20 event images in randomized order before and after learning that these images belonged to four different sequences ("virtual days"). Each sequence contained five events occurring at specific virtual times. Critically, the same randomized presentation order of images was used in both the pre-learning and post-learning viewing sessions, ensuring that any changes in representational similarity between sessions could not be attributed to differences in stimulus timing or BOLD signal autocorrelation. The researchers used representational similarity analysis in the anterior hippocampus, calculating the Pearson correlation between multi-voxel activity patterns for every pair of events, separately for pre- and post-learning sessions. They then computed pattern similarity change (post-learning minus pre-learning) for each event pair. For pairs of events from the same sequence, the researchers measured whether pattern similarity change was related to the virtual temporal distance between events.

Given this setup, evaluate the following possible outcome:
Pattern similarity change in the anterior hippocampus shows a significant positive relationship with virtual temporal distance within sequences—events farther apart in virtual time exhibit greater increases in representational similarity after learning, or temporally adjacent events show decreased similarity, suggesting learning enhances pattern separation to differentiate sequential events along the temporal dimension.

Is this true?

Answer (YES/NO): YES